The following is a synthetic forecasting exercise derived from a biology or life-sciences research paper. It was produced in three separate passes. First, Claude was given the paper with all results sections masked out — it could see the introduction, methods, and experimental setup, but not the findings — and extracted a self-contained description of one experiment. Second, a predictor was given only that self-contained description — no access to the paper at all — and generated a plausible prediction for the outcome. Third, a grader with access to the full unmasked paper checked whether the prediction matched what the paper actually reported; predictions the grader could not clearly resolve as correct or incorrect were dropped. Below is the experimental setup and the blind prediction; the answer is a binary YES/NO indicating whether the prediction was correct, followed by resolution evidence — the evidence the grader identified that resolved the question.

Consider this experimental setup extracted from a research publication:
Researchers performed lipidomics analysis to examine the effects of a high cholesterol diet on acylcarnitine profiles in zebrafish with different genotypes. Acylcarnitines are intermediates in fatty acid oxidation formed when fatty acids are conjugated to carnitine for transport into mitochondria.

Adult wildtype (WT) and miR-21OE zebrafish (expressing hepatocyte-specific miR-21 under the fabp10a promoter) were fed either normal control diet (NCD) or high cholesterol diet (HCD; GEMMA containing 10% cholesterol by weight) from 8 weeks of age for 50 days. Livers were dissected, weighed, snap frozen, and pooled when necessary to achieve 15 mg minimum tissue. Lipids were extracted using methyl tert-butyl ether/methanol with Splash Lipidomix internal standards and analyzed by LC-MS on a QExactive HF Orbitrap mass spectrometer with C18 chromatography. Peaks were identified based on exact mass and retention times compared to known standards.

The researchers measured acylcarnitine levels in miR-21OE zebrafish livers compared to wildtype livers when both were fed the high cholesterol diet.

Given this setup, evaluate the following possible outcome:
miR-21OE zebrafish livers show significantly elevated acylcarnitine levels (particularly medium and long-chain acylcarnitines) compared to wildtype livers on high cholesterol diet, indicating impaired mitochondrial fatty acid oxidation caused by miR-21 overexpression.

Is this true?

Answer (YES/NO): NO